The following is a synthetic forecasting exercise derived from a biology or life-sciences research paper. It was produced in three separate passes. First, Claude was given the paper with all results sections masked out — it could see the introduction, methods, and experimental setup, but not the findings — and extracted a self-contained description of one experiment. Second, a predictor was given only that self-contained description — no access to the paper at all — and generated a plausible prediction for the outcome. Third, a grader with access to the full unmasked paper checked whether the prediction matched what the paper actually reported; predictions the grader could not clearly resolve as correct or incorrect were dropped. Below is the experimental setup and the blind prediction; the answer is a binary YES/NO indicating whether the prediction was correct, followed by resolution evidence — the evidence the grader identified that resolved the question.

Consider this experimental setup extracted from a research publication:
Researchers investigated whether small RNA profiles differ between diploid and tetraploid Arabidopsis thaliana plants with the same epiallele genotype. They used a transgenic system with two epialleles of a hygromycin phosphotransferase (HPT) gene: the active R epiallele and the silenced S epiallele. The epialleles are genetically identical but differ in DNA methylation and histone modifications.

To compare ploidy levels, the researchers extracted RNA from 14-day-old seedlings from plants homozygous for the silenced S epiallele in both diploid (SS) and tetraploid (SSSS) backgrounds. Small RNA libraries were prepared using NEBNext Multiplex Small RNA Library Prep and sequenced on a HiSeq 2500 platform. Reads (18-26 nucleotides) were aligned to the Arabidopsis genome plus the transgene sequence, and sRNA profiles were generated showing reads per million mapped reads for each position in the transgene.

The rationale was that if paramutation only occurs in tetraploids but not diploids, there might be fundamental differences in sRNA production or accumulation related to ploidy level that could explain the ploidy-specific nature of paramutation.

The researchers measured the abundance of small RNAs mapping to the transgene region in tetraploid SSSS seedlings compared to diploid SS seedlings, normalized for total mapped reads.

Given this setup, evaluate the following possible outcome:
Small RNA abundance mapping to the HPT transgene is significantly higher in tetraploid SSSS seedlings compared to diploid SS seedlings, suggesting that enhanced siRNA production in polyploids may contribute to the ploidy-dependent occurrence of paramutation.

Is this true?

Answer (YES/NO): NO